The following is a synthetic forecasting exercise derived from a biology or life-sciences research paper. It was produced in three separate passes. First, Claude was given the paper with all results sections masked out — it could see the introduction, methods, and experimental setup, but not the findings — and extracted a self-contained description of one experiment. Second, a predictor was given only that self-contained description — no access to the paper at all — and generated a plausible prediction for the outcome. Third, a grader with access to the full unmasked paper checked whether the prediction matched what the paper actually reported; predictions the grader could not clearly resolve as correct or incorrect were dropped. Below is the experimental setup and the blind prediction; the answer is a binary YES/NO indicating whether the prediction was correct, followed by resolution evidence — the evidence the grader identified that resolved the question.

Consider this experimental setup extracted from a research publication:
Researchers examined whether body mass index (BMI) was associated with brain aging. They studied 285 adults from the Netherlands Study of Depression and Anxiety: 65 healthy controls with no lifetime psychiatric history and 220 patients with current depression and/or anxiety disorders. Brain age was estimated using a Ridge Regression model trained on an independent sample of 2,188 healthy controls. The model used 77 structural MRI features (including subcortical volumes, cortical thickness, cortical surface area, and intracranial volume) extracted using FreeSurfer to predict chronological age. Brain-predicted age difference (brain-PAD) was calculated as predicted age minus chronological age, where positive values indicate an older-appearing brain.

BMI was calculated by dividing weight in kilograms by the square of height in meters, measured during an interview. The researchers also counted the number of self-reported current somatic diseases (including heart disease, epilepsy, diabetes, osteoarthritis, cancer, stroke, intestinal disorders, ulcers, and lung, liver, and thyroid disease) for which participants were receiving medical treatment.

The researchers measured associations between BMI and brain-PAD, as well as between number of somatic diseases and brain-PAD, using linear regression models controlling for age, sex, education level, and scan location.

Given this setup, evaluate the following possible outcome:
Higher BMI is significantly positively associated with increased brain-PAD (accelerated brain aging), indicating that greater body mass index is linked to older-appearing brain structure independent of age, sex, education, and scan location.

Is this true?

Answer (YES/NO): YES